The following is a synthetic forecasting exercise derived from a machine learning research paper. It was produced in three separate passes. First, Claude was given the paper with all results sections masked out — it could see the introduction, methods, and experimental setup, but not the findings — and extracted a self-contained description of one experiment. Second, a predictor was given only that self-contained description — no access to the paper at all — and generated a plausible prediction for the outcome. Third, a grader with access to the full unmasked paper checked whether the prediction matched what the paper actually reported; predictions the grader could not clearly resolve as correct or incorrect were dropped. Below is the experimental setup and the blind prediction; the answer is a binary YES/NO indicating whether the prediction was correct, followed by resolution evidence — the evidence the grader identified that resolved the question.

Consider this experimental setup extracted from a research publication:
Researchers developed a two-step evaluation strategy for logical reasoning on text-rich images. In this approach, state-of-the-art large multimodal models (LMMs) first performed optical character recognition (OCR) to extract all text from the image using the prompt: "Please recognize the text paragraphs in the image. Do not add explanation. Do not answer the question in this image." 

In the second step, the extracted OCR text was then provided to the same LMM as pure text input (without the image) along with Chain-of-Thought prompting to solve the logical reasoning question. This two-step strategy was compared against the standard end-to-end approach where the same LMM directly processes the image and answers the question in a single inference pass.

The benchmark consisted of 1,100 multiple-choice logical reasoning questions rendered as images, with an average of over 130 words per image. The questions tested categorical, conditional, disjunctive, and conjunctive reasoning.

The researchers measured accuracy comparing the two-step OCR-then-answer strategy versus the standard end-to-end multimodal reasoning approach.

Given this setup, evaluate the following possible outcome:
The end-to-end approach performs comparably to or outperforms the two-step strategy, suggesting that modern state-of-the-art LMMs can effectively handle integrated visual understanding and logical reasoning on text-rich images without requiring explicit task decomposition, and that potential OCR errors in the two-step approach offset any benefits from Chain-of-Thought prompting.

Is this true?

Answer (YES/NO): NO